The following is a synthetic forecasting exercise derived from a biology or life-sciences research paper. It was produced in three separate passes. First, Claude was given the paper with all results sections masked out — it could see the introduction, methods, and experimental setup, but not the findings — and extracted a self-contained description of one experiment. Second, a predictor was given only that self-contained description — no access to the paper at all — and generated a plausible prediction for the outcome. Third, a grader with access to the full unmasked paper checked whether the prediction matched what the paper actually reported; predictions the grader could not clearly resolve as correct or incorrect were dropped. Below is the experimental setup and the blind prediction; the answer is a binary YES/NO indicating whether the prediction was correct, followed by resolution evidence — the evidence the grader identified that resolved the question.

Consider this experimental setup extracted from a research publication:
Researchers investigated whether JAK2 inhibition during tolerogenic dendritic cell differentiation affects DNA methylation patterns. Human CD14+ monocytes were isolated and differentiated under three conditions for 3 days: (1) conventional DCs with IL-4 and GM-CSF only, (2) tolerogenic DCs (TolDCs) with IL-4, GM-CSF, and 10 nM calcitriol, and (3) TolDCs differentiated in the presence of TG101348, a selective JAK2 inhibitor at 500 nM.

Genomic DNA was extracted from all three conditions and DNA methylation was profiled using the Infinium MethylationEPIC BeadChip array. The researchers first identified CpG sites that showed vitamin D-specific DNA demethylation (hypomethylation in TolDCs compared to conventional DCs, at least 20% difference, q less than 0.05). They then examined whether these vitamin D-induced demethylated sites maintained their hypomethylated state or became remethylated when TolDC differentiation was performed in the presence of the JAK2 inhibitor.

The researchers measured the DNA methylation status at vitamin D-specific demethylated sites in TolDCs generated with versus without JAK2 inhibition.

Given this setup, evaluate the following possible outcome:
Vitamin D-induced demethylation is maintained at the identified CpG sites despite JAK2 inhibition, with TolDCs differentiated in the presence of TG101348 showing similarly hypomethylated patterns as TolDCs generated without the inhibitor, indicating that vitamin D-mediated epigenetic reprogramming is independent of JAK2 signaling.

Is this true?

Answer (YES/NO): YES